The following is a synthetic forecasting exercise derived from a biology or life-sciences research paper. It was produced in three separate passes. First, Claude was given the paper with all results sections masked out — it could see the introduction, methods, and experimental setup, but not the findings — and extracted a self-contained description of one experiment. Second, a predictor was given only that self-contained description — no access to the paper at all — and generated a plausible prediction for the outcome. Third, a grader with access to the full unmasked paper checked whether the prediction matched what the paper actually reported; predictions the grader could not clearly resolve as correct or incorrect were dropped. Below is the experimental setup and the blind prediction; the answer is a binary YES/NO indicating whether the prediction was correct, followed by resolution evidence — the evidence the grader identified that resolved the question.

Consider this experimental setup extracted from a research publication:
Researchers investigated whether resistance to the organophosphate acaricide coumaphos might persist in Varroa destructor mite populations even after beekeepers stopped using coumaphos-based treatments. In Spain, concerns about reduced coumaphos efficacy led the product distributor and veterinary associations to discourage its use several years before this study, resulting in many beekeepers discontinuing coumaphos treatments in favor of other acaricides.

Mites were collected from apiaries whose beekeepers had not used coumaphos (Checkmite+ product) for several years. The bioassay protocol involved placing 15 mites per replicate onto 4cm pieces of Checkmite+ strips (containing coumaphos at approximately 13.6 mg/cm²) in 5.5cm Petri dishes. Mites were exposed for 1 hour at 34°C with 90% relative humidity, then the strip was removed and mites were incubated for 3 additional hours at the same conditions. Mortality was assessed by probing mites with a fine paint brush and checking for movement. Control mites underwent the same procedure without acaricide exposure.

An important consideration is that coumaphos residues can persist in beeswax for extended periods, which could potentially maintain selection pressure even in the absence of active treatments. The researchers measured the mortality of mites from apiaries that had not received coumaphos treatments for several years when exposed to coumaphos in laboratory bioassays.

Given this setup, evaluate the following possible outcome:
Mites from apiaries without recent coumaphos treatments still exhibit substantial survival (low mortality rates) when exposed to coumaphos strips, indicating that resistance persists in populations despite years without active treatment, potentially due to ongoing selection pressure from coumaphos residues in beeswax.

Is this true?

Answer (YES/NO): YES